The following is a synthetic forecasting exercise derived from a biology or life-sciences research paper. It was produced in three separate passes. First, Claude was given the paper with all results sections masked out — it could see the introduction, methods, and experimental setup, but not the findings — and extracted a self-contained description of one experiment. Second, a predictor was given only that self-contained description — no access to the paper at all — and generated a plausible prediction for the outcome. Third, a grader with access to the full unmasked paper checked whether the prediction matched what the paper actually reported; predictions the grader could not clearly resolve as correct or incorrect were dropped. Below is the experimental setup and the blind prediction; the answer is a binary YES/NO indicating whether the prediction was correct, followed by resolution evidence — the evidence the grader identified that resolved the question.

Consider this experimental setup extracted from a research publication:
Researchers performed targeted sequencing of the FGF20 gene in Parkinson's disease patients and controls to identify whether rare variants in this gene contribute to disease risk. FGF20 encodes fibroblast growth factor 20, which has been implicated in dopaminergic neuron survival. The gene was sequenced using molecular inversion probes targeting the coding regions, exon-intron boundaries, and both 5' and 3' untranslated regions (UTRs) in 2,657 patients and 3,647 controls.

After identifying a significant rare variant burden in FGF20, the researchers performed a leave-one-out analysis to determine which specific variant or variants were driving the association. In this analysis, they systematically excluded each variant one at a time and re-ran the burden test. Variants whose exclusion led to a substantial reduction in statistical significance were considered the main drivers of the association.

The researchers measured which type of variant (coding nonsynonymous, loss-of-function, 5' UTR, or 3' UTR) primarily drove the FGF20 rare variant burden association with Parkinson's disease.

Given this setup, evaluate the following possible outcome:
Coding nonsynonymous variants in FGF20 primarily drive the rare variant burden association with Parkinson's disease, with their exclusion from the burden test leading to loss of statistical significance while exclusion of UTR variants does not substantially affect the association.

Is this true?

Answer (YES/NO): NO